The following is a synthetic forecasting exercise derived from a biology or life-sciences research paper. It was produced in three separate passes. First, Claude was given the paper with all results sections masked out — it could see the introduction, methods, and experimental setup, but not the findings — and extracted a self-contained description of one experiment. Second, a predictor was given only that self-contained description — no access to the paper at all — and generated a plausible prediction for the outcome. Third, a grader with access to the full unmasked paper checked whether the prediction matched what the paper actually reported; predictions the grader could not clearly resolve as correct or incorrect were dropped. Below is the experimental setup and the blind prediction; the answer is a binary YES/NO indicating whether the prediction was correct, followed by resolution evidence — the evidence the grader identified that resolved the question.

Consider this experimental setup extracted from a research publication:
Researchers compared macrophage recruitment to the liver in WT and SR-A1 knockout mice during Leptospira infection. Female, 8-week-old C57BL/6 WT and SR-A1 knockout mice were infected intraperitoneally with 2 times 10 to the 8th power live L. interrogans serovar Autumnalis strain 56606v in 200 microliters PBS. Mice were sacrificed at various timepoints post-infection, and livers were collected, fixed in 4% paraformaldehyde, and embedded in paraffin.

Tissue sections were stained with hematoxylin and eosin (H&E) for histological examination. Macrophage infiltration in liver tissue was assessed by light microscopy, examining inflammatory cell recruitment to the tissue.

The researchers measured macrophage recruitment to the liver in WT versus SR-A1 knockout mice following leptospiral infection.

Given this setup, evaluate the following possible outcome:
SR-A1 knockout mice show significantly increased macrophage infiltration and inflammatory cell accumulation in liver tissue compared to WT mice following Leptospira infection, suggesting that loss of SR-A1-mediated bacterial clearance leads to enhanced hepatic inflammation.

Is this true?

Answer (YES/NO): NO